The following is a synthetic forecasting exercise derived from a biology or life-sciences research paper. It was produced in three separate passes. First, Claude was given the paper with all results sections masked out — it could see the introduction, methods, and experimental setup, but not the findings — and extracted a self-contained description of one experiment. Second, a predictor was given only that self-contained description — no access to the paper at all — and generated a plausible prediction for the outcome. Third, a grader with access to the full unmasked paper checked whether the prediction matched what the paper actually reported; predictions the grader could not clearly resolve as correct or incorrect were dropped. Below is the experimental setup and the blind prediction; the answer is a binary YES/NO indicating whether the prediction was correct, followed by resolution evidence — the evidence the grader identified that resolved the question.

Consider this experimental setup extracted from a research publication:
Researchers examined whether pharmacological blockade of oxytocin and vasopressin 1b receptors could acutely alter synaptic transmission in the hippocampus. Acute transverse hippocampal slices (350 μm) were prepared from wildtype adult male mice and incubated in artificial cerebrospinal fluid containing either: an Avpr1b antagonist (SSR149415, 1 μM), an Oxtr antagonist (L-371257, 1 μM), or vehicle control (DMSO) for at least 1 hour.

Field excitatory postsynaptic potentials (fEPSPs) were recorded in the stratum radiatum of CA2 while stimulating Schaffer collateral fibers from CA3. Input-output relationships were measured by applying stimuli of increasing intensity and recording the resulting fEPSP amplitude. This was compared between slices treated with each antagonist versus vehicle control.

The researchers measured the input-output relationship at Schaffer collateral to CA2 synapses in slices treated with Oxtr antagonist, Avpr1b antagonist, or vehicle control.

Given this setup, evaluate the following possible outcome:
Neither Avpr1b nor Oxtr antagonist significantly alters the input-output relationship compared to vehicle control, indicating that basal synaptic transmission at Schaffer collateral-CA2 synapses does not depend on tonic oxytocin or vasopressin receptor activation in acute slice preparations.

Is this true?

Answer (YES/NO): NO